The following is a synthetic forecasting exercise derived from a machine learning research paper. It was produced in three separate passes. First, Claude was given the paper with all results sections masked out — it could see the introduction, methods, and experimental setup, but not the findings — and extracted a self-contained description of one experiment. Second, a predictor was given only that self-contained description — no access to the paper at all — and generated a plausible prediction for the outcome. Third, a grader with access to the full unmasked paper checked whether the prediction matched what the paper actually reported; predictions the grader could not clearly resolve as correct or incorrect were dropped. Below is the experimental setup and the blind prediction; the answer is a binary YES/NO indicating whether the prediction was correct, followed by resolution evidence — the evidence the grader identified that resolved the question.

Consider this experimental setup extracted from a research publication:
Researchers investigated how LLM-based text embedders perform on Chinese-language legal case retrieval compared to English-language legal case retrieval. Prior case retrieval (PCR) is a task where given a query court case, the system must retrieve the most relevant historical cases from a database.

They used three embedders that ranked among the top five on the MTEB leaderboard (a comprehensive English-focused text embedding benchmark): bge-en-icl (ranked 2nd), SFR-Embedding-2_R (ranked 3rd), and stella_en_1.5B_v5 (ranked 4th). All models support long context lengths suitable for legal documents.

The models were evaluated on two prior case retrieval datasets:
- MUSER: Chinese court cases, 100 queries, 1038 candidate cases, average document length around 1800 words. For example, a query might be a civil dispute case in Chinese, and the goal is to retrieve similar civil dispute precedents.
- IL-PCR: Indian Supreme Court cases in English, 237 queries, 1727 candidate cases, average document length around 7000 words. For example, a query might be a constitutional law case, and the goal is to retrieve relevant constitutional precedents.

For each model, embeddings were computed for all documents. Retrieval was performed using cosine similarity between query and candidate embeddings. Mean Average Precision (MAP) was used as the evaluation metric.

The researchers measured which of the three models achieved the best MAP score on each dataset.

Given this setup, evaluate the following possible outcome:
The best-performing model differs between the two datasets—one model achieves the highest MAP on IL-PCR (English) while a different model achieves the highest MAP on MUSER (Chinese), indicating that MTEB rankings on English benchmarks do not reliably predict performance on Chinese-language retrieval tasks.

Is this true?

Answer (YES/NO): YES